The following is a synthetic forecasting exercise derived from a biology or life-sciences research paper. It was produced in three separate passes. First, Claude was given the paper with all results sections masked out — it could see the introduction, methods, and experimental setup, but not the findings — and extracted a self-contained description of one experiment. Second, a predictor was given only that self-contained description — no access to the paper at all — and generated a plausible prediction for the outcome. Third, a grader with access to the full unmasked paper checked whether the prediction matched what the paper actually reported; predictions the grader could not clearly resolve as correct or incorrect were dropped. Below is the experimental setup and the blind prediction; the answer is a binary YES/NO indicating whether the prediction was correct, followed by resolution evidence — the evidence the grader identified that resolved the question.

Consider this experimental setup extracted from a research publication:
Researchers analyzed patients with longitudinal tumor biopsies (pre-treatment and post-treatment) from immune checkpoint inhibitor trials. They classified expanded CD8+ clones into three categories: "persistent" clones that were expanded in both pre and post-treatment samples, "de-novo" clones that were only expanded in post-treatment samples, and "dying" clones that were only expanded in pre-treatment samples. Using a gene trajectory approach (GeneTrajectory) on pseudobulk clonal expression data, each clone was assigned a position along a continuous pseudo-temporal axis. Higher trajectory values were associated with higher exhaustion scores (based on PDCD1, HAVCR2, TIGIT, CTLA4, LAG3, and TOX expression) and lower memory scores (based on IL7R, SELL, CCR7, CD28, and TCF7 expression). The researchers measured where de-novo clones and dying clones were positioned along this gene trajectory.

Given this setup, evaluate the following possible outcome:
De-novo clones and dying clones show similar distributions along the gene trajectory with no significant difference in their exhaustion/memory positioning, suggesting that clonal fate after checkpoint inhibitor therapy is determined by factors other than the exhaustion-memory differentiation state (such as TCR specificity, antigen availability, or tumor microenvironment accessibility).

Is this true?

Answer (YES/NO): NO